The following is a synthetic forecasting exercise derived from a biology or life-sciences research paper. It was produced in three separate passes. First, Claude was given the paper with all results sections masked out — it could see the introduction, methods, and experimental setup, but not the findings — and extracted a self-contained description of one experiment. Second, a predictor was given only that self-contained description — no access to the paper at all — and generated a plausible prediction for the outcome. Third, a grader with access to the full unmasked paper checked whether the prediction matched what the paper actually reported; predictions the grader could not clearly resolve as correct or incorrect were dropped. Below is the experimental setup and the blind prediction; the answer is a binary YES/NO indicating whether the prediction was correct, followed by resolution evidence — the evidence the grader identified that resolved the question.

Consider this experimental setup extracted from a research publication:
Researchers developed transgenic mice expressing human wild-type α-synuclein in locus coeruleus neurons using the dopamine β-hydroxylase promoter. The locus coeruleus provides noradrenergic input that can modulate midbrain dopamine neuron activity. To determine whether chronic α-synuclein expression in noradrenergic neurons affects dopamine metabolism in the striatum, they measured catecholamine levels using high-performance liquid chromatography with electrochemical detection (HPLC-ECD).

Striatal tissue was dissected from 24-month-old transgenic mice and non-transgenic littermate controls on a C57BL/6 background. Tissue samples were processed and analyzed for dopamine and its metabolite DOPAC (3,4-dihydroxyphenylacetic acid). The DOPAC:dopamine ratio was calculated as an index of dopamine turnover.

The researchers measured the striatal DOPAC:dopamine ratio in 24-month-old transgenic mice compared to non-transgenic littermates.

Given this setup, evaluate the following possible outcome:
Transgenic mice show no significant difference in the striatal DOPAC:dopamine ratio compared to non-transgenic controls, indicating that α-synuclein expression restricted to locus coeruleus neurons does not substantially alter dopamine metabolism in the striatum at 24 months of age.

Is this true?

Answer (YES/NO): NO